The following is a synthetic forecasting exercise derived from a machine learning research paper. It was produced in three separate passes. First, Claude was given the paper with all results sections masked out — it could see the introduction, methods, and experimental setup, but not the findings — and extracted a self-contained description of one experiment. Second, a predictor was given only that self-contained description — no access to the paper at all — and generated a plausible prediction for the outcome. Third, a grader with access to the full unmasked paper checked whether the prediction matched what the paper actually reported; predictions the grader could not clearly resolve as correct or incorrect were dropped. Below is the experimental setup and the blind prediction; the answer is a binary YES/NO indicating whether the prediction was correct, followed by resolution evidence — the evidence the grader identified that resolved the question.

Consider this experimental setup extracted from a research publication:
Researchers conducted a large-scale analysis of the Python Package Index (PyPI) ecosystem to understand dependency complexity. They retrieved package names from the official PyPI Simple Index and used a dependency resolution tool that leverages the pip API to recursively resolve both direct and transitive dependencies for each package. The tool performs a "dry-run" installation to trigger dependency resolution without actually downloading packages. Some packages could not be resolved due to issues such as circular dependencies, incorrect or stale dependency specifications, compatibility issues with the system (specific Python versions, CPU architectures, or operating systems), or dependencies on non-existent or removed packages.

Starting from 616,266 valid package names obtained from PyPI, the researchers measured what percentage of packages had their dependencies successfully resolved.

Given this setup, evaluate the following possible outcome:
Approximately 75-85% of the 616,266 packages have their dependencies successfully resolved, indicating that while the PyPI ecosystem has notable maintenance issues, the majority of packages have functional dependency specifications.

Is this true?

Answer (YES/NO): NO